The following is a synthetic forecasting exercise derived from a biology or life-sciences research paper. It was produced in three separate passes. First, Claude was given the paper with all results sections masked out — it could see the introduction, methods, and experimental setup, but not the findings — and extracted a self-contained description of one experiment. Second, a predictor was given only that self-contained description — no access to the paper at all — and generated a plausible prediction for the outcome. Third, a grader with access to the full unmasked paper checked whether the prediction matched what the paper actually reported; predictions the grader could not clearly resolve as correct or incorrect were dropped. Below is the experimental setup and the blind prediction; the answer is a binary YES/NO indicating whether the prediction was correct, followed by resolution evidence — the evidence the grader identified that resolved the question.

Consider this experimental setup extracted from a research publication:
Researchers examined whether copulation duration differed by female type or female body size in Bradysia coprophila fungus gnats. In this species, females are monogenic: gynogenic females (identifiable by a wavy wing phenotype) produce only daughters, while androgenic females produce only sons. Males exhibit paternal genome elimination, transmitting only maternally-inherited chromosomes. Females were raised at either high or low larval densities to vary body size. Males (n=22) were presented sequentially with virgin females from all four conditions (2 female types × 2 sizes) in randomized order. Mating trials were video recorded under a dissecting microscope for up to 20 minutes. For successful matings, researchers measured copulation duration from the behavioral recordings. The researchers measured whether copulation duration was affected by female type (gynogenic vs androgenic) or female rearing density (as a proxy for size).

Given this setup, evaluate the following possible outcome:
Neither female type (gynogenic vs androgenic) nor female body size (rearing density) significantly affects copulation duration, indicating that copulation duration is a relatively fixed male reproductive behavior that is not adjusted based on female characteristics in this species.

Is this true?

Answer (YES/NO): NO